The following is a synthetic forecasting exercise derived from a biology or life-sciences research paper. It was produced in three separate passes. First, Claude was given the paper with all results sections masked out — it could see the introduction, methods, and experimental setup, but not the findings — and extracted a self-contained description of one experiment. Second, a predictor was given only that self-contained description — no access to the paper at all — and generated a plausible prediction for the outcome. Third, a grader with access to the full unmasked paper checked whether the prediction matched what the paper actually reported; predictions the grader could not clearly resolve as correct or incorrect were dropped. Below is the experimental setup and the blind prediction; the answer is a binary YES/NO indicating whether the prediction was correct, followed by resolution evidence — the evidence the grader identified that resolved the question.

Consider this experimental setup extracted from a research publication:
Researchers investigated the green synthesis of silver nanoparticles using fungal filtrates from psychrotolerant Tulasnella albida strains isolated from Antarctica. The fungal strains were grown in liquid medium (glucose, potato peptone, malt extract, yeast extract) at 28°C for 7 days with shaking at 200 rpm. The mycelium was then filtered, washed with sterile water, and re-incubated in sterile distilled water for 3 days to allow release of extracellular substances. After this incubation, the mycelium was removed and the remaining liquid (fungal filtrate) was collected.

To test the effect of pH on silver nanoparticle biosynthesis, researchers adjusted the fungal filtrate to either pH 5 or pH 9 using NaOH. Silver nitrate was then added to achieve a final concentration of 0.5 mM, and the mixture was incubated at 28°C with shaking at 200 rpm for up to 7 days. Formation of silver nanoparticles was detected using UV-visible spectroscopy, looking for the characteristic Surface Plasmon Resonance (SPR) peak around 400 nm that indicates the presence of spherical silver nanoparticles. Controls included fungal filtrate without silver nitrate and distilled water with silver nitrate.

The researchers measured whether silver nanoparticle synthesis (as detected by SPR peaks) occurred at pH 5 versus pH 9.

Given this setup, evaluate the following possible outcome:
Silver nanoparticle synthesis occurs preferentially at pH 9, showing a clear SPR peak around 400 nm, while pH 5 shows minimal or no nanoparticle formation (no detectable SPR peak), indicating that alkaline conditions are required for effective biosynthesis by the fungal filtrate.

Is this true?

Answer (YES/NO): YES